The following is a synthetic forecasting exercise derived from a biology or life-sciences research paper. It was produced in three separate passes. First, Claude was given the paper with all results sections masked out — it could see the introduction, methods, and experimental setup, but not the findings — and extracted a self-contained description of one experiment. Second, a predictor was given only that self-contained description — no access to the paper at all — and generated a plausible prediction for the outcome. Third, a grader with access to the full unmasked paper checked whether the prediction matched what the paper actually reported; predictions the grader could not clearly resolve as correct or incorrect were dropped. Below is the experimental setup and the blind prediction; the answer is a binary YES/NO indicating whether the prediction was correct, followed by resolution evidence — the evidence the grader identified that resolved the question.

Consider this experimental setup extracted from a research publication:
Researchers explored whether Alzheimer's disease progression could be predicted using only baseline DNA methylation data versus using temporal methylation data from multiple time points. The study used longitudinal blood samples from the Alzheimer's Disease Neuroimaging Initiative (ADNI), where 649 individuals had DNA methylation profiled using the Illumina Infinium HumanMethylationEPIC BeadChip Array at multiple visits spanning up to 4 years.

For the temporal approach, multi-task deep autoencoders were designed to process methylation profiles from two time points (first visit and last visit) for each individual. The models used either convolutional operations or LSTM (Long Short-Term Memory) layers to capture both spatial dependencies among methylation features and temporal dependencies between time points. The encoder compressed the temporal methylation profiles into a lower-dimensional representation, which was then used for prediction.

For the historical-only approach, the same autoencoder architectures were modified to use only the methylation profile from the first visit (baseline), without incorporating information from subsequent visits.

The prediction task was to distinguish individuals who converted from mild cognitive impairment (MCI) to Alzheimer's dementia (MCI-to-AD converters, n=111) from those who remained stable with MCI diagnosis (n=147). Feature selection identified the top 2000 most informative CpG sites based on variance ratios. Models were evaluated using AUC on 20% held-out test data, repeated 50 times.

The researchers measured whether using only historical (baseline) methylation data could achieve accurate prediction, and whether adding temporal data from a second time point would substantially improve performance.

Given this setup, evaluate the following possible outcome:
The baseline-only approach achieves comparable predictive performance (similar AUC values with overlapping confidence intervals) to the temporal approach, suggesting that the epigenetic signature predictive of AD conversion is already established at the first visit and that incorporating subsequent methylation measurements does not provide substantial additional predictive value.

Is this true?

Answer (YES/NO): NO